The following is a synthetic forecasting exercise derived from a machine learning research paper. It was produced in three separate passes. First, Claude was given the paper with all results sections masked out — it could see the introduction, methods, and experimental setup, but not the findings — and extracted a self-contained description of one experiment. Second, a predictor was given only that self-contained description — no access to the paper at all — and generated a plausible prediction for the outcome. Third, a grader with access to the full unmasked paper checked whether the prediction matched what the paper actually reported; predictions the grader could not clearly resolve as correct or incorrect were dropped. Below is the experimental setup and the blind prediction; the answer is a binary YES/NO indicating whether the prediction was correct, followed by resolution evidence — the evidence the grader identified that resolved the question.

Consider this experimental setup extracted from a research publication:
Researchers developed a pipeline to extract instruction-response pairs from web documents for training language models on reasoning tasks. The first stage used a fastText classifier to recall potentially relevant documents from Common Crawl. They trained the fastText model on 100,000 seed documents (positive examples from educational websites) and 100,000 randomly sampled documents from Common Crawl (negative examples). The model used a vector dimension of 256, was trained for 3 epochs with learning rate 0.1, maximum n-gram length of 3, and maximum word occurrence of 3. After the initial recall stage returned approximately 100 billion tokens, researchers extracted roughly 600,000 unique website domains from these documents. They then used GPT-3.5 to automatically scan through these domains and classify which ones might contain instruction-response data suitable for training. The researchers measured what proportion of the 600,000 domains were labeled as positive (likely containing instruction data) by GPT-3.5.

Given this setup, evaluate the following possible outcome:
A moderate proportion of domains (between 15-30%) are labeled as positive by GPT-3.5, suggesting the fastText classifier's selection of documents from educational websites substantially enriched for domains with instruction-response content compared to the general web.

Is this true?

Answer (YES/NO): NO